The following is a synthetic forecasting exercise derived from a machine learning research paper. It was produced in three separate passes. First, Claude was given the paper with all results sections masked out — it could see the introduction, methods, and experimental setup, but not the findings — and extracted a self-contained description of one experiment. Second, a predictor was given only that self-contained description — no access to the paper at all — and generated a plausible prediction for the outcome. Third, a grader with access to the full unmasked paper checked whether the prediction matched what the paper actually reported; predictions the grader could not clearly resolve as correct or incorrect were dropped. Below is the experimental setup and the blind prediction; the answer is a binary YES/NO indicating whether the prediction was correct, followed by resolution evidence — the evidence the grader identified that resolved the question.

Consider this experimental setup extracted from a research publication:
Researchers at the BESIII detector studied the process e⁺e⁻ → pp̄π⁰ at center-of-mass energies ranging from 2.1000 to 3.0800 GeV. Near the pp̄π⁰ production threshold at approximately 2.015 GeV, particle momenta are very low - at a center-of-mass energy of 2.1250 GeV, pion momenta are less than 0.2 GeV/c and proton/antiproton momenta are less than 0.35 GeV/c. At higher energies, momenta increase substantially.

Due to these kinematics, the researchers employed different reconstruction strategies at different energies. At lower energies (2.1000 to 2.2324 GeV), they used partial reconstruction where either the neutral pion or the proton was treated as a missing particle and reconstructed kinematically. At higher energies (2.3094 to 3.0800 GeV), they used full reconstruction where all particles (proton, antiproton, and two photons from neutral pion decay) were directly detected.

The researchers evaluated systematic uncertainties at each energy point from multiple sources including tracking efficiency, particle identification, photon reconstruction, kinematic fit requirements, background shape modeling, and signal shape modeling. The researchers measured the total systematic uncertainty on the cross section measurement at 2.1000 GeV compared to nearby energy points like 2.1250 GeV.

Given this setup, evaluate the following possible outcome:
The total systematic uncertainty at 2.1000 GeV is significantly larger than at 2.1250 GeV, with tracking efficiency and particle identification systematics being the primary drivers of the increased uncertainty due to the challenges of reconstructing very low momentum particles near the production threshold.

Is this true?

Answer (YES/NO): NO